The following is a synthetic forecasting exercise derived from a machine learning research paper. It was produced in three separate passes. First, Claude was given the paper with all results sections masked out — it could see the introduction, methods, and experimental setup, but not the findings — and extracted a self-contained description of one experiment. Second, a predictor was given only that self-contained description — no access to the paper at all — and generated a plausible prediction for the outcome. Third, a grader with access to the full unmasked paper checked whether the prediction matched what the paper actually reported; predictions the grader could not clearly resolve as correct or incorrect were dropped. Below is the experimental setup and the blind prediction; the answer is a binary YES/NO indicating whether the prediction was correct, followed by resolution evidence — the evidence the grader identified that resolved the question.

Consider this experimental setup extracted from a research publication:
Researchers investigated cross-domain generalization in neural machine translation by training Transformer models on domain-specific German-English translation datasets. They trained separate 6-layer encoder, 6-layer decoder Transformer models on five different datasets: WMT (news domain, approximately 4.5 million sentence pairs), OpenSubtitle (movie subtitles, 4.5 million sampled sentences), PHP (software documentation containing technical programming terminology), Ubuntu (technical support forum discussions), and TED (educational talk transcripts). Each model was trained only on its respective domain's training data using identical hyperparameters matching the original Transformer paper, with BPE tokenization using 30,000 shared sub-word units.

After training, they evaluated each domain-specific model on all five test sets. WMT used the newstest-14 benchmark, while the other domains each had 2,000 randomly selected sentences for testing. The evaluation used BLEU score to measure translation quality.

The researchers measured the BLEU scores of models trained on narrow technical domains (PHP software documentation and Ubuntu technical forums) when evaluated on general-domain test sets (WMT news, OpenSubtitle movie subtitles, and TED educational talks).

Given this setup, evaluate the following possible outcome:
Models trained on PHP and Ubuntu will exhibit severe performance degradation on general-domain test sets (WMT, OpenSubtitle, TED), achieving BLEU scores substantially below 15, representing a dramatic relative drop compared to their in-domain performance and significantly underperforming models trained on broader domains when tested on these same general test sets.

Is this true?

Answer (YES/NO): YES